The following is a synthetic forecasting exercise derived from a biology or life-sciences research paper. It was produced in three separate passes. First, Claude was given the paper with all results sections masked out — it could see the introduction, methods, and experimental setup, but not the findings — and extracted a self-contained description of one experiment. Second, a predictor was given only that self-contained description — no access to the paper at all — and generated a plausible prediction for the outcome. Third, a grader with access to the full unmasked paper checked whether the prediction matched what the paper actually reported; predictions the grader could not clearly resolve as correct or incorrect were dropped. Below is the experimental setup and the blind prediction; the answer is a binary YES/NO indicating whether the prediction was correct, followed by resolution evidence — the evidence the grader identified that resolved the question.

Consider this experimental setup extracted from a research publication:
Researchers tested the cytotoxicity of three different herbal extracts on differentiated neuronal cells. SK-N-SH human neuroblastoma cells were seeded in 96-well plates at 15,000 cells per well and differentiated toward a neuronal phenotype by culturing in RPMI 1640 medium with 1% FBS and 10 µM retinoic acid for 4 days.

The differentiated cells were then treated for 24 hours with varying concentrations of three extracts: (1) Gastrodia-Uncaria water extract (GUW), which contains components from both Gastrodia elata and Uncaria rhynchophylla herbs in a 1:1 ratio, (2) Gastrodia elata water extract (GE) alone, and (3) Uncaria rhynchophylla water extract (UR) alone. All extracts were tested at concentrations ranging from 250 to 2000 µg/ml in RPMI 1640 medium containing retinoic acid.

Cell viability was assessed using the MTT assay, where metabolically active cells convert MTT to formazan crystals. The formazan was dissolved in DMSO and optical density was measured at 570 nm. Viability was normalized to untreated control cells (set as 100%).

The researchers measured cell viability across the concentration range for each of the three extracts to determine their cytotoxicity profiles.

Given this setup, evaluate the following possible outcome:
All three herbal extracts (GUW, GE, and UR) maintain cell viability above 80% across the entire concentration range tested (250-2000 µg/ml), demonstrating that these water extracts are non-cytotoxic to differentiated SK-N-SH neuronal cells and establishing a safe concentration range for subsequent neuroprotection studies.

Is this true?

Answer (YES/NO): NO